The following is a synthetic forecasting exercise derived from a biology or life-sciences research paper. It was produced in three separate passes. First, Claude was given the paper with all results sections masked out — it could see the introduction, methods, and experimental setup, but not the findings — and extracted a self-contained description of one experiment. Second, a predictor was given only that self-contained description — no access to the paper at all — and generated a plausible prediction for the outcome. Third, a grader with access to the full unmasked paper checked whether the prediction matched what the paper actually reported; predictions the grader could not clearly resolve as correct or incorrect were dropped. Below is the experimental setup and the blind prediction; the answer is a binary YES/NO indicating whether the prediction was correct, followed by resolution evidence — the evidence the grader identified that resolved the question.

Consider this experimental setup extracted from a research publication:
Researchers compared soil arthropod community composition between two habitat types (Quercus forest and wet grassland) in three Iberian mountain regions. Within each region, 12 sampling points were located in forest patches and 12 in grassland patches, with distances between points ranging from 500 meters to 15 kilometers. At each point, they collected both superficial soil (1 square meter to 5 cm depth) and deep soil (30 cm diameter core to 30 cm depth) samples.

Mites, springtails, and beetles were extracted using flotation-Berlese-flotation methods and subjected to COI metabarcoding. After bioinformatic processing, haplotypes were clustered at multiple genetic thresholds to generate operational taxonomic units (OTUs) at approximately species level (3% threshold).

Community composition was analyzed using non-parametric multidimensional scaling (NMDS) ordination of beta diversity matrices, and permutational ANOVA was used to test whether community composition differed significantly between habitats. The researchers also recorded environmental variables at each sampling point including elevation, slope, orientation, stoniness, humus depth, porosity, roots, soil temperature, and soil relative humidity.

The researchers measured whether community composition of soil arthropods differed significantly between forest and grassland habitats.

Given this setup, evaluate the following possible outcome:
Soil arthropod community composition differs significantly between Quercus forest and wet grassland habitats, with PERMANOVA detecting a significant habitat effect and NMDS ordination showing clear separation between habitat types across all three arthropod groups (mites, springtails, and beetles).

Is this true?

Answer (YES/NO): YES